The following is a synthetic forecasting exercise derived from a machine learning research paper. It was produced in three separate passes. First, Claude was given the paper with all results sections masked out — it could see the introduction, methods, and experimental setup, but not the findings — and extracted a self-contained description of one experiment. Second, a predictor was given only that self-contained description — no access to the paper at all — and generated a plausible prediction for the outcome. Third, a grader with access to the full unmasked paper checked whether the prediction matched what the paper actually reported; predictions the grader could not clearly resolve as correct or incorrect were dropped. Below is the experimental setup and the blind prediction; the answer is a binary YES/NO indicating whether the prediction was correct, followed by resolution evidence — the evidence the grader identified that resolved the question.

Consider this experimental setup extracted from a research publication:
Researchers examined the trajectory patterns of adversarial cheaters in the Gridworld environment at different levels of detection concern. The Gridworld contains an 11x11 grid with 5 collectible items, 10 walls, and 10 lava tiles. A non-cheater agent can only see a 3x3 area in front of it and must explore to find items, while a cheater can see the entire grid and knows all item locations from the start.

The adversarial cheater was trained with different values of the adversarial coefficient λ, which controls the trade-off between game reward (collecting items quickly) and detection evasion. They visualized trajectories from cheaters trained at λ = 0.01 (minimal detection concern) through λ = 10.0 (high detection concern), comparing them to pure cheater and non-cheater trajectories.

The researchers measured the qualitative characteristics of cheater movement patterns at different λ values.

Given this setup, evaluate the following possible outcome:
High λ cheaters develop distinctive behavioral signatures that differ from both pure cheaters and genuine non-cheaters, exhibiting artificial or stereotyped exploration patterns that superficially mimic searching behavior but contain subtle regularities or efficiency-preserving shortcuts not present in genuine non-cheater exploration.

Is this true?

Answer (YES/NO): NO